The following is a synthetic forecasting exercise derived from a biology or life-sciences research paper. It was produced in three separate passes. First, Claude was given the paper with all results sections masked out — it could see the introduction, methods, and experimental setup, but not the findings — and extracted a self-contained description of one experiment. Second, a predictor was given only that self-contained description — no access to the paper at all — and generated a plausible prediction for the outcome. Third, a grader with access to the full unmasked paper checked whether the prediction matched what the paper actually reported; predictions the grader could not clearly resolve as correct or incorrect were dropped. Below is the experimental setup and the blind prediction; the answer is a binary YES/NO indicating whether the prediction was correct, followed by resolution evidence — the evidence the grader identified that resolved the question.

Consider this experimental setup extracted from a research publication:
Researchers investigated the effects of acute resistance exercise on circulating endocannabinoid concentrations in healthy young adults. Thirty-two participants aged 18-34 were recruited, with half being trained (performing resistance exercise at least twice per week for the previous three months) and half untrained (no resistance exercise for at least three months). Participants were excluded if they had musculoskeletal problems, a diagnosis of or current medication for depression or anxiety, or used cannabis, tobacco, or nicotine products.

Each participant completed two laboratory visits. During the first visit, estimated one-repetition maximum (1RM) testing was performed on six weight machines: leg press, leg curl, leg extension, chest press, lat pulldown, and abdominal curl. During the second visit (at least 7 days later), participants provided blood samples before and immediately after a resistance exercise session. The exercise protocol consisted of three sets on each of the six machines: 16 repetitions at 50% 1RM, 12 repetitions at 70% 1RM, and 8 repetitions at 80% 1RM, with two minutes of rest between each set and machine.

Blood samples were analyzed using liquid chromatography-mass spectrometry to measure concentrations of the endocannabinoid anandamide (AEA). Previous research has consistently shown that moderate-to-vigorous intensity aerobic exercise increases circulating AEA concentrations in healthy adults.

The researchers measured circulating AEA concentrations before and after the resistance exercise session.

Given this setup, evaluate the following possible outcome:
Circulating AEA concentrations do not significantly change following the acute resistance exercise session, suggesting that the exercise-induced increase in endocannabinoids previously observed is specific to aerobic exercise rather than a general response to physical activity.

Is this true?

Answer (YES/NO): NO